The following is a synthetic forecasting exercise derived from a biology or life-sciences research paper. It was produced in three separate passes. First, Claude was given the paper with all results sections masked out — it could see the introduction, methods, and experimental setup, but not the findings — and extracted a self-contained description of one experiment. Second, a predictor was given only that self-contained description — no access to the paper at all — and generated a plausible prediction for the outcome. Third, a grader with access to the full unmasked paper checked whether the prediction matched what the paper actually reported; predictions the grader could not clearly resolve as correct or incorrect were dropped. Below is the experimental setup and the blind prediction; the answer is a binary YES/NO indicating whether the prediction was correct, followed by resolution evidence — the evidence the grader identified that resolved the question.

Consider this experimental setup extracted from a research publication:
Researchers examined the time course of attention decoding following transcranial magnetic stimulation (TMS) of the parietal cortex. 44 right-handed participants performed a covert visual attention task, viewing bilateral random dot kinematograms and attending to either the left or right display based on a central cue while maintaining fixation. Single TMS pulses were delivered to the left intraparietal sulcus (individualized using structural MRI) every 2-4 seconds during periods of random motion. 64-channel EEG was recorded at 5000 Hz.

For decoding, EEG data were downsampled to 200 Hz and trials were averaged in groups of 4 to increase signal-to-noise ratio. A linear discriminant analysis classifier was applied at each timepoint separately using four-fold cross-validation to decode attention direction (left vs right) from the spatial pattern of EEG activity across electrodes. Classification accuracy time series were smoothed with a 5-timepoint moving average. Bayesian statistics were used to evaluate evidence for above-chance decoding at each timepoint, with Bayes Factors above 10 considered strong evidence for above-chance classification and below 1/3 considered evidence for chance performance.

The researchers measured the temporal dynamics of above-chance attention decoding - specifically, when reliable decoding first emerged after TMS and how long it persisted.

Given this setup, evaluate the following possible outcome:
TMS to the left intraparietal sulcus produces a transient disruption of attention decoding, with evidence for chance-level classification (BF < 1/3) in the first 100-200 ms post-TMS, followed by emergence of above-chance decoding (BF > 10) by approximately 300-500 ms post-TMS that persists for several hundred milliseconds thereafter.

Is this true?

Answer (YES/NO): NO